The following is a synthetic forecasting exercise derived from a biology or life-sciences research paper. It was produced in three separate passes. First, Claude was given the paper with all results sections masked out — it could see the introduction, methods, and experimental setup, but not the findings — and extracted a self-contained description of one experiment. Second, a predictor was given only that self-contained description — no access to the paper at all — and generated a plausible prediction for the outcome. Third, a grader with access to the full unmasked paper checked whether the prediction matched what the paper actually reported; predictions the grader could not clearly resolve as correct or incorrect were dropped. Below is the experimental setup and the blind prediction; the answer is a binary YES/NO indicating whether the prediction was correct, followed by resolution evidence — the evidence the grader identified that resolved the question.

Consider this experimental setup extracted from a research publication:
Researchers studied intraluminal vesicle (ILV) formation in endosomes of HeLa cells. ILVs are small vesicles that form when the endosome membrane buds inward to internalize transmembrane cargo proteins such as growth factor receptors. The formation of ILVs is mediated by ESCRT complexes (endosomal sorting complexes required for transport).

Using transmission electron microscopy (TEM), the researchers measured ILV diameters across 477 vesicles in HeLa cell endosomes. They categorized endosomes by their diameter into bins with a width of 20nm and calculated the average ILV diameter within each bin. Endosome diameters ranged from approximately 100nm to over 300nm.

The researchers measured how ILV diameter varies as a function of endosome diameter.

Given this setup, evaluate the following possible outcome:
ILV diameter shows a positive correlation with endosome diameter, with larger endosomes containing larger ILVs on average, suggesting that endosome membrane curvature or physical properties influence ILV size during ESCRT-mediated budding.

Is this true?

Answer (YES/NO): NO